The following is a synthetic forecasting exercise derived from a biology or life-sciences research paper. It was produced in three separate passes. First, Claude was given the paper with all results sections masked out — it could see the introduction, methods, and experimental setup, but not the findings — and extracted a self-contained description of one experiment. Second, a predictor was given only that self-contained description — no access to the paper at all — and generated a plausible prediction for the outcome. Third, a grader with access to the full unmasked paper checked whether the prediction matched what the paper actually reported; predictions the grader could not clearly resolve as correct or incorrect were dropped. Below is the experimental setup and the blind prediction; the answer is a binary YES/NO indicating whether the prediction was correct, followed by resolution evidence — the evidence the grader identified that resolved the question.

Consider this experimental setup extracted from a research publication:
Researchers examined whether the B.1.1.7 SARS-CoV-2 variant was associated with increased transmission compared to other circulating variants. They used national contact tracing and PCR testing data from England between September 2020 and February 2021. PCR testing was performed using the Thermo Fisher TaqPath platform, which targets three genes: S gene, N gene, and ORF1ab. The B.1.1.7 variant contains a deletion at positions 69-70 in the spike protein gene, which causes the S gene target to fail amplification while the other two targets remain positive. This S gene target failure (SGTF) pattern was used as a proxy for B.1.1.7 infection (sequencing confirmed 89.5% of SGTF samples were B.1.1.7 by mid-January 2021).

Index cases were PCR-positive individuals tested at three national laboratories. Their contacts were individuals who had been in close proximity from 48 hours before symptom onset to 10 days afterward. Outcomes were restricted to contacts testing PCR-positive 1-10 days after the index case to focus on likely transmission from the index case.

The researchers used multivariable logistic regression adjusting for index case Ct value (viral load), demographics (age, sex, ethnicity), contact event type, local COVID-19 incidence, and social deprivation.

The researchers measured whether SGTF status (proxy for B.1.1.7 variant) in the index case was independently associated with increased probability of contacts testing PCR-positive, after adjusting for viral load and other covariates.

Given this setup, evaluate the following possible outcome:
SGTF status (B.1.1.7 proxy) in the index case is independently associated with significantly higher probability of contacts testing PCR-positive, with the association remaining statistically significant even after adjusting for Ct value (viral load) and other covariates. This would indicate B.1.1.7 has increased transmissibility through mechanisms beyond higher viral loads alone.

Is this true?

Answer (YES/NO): YES